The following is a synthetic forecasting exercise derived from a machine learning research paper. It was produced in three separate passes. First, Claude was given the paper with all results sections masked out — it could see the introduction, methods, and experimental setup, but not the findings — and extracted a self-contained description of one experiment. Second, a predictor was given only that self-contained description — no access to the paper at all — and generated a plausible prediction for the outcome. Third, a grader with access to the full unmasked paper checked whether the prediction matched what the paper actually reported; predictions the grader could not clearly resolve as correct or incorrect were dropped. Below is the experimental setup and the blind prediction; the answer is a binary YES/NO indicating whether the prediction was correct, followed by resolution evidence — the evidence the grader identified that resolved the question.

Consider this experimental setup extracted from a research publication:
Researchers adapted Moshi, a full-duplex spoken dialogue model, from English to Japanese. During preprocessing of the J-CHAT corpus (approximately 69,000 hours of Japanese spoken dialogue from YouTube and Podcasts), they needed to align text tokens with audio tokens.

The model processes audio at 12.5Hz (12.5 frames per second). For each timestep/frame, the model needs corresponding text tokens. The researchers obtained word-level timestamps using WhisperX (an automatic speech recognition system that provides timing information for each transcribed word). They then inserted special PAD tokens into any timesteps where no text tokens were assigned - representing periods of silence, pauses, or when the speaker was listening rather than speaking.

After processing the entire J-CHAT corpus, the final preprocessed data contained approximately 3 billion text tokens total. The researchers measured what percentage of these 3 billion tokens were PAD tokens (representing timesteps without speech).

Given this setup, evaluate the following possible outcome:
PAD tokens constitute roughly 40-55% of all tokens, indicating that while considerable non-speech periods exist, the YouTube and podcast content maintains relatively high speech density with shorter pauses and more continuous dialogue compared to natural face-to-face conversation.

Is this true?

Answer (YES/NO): NO